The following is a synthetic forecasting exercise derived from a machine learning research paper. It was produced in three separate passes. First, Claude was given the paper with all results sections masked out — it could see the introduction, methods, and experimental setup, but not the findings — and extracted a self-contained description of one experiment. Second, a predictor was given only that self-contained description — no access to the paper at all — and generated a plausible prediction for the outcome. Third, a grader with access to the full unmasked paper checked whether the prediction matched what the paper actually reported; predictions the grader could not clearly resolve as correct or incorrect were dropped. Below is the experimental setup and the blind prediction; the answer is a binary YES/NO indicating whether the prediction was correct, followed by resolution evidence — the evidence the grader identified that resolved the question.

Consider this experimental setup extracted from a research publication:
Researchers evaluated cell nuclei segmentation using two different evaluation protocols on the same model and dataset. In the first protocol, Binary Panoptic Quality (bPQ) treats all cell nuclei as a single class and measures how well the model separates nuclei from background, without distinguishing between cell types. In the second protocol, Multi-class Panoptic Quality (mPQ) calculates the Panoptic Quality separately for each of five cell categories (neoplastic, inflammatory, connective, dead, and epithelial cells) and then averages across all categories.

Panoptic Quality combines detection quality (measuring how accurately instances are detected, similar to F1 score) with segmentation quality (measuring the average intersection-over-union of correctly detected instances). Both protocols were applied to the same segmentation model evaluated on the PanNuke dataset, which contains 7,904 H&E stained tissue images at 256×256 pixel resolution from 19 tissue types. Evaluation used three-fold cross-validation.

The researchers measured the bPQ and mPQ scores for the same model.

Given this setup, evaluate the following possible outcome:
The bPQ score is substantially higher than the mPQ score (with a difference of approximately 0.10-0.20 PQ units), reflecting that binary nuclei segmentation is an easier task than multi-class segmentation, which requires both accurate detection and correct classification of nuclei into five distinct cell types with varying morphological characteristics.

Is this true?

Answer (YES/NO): YES